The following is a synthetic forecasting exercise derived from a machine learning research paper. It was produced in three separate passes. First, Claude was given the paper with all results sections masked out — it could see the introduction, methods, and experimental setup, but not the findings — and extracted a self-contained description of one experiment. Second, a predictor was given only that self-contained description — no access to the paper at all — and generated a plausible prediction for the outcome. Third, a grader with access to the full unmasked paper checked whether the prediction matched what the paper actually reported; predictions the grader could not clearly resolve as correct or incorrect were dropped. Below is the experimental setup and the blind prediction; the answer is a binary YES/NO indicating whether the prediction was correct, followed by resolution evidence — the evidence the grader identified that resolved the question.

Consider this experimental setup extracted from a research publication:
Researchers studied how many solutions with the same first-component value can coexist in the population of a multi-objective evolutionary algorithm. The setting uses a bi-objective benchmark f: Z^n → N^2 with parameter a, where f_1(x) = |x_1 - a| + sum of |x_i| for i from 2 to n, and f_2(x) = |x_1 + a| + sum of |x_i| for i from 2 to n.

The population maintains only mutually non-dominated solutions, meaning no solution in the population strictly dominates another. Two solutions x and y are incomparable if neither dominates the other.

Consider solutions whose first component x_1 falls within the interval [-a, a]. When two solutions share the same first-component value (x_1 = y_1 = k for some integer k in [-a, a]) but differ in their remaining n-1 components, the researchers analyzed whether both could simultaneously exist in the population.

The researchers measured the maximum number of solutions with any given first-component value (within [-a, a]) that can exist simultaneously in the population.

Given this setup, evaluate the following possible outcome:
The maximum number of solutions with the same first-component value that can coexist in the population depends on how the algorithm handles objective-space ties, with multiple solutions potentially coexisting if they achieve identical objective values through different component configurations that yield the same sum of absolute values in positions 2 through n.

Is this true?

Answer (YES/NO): NO